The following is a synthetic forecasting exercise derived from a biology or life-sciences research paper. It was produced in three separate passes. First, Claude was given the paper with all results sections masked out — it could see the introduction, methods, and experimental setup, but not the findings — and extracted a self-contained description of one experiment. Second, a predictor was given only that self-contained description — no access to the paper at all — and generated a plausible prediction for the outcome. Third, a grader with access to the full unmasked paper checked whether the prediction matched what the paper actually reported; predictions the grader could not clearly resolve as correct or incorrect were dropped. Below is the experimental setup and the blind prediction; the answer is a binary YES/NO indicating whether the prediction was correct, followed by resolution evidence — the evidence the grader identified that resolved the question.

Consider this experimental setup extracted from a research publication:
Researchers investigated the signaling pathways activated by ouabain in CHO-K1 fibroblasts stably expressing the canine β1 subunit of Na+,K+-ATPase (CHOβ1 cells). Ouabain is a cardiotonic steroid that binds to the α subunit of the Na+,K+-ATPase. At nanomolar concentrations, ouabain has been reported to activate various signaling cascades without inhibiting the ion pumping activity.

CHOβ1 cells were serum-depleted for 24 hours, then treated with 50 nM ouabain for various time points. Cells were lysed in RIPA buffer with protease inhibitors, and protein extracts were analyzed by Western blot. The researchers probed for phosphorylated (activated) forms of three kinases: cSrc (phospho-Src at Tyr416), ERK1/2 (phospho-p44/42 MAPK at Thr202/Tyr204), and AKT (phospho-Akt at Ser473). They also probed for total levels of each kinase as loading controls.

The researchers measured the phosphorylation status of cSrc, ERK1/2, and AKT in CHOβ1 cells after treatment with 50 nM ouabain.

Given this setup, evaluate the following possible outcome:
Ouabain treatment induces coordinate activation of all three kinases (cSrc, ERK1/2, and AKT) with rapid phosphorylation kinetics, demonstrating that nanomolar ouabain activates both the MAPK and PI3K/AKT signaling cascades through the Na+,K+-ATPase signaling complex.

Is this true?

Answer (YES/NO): NO